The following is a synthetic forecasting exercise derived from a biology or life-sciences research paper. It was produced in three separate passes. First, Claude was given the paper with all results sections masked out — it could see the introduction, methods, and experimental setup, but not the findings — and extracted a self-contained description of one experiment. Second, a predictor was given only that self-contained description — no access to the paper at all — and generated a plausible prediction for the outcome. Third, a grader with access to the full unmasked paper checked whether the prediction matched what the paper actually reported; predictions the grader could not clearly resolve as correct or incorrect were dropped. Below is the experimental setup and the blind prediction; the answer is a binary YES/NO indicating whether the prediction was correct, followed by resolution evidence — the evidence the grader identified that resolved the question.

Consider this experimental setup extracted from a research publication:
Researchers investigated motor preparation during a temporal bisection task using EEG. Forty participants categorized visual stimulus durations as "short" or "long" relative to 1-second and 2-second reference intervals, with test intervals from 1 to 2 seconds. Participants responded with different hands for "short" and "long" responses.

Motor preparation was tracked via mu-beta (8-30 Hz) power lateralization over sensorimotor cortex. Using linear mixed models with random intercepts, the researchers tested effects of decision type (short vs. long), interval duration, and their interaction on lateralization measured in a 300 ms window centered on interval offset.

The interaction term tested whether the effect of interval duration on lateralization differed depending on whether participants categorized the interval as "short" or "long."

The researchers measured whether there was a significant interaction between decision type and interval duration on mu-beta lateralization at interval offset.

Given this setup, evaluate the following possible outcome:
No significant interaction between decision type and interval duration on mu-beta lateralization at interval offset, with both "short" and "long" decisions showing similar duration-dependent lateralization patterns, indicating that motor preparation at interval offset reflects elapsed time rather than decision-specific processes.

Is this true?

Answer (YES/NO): NO